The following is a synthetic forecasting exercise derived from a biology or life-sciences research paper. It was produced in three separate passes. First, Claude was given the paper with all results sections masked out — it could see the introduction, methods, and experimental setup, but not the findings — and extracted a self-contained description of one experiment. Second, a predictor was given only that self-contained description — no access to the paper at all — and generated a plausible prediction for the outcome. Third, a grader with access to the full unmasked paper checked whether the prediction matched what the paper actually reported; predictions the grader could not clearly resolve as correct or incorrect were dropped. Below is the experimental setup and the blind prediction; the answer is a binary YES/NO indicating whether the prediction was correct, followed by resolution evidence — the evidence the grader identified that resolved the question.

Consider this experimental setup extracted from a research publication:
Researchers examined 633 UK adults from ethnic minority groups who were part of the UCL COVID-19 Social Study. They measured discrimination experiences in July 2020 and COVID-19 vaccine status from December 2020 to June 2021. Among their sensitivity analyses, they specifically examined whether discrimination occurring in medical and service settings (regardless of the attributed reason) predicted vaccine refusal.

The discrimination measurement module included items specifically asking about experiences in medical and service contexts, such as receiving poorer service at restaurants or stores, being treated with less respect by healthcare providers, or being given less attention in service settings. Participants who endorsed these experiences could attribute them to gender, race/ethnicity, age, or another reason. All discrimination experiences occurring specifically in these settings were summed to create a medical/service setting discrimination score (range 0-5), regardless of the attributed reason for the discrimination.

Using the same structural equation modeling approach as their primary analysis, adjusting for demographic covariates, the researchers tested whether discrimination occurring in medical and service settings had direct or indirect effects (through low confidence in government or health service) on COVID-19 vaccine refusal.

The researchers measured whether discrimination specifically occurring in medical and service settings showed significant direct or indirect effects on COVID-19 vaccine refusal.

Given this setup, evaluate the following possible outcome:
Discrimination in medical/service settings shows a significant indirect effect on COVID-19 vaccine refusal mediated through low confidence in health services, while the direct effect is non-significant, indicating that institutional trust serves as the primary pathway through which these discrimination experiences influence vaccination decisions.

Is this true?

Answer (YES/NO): NO